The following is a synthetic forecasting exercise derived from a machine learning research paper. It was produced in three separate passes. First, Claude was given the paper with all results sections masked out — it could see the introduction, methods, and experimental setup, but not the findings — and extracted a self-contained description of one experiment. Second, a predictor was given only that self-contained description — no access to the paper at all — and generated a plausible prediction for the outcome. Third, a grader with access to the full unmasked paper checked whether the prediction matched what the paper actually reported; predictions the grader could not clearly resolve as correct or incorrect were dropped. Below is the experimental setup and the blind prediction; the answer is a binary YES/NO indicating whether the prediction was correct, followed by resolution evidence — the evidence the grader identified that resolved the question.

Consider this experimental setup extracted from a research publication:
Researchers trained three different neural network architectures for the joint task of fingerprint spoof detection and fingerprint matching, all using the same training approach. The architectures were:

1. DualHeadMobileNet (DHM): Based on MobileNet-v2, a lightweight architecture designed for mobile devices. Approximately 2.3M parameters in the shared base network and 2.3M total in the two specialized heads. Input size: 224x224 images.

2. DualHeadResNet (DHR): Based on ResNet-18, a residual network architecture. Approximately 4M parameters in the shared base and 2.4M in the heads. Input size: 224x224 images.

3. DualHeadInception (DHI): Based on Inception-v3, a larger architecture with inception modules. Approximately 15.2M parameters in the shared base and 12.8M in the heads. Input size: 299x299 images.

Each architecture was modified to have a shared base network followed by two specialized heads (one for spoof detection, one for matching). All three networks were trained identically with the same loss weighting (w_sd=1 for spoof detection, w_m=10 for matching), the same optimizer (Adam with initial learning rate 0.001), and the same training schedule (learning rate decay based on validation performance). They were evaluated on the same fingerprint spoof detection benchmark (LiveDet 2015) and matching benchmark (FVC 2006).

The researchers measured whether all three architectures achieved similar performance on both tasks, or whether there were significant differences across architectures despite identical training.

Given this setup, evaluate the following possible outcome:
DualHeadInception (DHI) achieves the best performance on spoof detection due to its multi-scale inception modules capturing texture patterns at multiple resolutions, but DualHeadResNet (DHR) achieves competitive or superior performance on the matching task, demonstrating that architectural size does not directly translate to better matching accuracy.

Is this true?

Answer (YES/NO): NO